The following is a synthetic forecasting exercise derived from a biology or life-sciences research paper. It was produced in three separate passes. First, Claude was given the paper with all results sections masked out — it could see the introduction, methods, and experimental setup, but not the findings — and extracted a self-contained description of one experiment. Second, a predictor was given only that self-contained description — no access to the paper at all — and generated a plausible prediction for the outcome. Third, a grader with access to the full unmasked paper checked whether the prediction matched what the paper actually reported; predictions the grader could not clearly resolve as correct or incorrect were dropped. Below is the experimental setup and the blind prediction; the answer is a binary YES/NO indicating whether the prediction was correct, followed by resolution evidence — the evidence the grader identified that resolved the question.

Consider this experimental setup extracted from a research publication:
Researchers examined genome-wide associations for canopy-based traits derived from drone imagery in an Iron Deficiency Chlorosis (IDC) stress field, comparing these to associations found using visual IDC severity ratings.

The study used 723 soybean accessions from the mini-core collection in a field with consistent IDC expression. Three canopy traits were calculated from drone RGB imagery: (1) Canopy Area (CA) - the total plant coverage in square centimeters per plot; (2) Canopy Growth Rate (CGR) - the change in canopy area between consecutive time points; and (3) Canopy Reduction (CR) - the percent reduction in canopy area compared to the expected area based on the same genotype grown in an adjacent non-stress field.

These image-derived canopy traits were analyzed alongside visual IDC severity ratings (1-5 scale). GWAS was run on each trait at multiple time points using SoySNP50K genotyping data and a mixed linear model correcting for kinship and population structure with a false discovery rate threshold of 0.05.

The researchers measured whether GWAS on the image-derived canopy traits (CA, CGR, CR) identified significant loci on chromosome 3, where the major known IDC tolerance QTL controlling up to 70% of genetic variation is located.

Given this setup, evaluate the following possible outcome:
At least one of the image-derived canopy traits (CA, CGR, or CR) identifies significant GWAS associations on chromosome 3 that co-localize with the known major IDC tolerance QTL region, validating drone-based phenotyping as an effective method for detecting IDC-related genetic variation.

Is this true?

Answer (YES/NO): NO